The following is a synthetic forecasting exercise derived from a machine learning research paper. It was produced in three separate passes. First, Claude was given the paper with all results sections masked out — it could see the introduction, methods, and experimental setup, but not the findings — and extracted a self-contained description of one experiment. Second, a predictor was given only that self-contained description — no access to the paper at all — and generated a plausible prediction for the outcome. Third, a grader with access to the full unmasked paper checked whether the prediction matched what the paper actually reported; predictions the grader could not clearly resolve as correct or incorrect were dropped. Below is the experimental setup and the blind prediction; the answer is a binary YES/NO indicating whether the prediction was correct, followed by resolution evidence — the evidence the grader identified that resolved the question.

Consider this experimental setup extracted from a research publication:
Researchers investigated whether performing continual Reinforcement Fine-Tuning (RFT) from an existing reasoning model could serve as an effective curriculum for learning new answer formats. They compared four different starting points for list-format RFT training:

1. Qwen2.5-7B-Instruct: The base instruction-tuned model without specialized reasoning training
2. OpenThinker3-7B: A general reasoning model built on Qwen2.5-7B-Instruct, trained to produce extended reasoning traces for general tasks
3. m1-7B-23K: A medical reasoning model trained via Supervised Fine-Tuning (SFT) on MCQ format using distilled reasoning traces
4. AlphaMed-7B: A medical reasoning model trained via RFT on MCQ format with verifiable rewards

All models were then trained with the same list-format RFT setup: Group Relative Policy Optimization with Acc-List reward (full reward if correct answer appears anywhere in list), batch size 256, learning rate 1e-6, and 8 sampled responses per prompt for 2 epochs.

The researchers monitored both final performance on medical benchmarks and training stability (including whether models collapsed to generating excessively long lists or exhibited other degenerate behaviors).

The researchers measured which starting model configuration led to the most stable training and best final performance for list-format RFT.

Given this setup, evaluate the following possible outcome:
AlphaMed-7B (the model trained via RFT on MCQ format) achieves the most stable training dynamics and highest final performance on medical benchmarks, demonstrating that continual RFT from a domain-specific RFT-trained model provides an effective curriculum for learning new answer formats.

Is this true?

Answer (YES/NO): NO